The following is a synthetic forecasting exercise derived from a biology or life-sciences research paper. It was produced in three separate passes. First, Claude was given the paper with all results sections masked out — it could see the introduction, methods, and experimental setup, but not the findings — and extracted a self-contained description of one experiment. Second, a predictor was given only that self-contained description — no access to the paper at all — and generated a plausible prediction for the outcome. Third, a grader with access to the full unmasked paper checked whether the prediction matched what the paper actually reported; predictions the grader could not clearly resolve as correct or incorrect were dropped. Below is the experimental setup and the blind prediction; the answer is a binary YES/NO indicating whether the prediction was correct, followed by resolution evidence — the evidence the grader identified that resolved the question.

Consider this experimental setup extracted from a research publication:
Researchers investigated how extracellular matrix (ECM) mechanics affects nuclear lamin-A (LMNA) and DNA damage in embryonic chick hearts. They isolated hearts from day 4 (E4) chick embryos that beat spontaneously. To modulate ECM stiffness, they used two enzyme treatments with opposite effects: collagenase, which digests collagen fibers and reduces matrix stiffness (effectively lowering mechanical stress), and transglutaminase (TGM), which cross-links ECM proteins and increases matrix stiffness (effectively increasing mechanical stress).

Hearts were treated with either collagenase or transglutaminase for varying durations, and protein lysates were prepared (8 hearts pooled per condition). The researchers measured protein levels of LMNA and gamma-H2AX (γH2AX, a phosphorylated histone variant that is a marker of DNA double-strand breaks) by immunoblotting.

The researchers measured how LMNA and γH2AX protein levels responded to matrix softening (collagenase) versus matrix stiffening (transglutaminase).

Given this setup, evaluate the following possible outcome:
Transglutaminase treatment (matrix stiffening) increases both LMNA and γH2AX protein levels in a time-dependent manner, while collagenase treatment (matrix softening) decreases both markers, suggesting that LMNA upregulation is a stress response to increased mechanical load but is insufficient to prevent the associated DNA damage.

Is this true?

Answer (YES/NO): YES